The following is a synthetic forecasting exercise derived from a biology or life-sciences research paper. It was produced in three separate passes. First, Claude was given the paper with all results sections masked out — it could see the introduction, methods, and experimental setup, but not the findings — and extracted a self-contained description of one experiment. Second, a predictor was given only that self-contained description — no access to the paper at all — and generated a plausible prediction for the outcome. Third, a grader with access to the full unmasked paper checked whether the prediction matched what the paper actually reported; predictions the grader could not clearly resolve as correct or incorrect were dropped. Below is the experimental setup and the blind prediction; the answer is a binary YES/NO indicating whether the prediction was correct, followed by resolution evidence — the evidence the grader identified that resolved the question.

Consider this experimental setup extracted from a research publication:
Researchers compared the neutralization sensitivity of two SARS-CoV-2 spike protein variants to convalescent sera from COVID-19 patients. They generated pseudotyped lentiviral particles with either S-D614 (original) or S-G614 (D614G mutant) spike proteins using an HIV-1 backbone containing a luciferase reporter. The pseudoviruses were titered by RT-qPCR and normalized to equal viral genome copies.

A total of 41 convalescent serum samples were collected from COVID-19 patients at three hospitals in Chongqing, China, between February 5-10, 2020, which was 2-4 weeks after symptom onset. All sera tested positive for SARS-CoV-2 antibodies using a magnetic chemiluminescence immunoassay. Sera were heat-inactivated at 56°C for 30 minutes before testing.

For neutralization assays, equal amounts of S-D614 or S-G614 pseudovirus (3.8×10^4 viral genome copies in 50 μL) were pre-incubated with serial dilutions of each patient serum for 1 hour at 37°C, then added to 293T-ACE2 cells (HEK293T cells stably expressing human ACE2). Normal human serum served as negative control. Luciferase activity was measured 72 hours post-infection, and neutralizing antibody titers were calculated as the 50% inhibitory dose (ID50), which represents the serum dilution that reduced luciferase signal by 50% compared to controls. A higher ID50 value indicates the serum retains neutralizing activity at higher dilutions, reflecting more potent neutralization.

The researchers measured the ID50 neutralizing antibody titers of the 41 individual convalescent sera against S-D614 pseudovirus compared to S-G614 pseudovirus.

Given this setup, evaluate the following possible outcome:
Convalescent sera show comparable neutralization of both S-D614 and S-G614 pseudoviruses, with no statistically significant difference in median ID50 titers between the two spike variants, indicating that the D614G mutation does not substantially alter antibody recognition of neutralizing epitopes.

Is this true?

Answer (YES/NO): NO